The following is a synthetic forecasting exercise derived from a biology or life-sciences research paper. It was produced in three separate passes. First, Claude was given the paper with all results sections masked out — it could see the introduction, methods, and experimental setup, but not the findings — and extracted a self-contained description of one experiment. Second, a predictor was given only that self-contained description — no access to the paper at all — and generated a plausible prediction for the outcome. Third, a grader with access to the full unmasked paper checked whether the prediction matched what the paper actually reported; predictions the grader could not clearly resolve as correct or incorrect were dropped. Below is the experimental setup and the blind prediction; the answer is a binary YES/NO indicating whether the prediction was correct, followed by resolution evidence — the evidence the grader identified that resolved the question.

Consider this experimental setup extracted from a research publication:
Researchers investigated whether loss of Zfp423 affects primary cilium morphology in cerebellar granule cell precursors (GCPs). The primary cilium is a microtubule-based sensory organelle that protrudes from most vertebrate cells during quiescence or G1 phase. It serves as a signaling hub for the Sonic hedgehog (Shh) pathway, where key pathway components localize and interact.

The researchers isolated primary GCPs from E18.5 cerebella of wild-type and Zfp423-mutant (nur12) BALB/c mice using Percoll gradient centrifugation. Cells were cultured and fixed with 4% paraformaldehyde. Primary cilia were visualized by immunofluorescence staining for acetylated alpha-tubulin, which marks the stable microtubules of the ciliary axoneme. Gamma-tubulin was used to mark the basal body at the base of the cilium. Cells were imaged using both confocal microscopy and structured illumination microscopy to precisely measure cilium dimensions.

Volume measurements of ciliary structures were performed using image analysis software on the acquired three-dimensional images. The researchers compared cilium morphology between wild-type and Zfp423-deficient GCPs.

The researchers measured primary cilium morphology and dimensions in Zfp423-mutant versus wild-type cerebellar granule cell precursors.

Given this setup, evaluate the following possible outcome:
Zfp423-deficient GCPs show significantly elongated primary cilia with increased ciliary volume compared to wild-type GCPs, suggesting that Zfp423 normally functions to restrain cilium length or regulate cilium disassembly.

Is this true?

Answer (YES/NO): YES